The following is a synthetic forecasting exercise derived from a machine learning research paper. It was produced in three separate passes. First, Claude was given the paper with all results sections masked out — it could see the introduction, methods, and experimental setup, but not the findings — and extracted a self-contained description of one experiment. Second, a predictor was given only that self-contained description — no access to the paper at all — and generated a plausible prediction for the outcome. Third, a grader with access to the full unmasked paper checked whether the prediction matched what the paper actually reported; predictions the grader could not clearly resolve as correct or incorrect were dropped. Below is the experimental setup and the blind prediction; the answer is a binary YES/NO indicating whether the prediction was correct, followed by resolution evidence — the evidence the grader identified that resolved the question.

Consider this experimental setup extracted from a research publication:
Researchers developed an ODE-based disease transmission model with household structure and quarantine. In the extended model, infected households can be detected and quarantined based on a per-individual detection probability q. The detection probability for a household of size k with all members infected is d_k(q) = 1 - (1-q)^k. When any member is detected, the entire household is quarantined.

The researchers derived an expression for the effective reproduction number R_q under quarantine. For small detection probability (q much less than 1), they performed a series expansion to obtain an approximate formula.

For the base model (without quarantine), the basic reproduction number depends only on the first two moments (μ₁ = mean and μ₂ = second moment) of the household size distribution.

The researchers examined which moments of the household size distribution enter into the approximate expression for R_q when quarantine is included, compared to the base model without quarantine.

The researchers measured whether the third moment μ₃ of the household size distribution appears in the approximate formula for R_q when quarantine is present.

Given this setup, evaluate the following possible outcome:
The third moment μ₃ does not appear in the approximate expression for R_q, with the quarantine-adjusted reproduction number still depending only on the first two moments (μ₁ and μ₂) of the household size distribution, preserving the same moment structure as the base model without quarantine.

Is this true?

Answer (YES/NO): NO